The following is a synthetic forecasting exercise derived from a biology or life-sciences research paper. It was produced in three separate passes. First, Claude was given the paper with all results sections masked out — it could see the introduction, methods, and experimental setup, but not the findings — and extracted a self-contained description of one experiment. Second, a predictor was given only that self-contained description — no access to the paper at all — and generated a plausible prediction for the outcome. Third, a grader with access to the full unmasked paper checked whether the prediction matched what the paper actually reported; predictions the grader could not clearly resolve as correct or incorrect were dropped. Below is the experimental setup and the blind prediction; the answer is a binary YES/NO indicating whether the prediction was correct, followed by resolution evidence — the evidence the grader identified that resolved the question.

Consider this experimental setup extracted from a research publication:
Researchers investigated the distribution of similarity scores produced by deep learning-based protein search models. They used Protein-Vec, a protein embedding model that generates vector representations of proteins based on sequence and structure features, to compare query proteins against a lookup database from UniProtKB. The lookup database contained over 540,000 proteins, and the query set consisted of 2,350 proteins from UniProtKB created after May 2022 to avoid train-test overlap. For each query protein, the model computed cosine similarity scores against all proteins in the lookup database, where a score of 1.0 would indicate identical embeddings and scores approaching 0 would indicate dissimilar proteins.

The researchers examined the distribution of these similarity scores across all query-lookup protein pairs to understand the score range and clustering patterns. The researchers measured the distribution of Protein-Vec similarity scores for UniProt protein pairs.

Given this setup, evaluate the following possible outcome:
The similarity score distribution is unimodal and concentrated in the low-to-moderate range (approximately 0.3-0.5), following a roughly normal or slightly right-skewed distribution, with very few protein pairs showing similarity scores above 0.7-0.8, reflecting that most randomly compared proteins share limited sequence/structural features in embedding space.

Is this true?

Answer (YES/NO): NO